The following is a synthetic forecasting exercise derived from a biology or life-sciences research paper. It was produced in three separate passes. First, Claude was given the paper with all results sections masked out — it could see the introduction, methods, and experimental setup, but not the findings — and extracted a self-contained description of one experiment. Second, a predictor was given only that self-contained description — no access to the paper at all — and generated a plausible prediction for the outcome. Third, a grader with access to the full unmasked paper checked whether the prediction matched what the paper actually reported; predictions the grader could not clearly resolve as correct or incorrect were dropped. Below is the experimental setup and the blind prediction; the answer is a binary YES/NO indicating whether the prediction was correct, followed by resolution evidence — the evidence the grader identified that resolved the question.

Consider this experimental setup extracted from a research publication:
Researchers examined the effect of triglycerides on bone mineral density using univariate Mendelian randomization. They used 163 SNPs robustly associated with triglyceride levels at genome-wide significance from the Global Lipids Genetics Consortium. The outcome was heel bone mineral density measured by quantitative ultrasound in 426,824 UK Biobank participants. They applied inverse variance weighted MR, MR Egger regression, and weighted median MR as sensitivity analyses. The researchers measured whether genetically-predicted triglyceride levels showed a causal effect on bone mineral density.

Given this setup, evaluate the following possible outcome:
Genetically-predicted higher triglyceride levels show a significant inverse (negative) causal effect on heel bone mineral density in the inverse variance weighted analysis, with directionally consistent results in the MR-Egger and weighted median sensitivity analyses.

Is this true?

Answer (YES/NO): NO